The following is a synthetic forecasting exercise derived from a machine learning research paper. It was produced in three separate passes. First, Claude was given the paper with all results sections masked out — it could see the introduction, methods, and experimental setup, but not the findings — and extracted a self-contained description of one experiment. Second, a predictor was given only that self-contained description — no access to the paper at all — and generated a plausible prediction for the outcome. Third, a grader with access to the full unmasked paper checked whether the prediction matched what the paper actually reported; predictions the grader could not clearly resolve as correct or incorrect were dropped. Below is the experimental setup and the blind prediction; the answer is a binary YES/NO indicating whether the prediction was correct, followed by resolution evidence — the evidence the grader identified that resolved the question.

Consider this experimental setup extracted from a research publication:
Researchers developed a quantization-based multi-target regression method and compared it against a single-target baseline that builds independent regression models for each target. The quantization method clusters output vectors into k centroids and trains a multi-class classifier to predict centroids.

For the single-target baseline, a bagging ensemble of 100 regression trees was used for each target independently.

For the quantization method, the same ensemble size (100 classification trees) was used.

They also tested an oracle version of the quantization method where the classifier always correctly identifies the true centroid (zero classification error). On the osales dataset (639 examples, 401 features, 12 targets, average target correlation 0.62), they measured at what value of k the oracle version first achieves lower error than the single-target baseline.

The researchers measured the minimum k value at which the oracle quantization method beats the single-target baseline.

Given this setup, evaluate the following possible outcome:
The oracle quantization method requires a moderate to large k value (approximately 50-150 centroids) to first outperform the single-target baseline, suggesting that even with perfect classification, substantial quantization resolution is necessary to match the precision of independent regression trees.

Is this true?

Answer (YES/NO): NO